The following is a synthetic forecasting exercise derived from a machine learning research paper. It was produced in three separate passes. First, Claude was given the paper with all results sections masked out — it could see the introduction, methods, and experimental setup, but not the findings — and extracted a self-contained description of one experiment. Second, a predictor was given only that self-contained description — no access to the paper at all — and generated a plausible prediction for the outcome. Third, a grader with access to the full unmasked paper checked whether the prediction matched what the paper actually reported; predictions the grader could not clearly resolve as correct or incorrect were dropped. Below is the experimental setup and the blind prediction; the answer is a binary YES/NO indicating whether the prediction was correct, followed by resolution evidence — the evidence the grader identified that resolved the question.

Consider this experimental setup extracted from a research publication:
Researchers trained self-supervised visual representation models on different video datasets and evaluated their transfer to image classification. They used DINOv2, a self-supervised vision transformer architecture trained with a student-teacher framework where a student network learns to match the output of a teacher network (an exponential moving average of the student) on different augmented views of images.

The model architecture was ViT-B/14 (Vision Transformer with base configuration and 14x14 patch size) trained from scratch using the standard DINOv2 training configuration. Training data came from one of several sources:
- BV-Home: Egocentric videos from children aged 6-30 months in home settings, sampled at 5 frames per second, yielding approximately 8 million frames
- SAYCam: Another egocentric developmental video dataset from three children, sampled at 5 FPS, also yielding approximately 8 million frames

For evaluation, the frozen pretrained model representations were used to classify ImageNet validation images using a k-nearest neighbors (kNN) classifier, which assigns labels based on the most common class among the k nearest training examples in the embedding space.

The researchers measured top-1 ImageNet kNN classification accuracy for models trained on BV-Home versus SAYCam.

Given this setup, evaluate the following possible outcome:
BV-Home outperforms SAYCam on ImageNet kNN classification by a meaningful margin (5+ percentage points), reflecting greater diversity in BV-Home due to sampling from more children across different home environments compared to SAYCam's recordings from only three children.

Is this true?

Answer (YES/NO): NO